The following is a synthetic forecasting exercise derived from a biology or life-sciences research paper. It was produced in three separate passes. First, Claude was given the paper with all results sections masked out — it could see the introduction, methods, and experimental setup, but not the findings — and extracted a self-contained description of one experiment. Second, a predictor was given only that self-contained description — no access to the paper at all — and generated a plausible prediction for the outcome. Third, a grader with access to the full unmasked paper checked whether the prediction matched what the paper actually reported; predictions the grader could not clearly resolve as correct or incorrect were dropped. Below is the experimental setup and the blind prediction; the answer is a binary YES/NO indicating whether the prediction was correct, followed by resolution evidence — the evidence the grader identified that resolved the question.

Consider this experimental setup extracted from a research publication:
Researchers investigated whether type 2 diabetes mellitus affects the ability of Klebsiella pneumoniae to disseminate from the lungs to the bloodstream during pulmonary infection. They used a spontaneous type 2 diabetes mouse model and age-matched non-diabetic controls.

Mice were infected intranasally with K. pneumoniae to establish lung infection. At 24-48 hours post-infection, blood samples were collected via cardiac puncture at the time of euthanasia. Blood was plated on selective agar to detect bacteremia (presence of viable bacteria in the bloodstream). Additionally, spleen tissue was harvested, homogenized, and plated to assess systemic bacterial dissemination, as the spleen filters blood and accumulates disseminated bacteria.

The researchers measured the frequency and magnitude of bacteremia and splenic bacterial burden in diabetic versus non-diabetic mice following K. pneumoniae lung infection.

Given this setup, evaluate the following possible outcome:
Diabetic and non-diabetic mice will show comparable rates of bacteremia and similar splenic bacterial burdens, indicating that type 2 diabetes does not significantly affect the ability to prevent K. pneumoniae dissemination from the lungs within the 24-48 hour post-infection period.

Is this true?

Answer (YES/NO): YES